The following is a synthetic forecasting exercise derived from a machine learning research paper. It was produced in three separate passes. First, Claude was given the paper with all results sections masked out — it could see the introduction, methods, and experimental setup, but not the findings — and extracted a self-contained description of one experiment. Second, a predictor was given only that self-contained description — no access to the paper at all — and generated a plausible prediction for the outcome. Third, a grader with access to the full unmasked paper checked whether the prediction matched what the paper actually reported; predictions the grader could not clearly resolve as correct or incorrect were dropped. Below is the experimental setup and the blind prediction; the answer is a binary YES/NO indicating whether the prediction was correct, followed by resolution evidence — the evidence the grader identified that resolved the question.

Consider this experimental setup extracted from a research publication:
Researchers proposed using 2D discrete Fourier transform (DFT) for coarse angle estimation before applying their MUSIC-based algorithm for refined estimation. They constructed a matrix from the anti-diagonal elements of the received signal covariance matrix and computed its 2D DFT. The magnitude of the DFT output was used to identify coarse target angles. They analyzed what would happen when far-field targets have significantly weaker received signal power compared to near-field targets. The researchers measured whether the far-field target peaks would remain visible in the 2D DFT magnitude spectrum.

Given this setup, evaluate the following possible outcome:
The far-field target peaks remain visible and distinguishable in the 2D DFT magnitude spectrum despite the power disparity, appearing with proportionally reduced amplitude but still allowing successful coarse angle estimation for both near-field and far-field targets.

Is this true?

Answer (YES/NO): NO